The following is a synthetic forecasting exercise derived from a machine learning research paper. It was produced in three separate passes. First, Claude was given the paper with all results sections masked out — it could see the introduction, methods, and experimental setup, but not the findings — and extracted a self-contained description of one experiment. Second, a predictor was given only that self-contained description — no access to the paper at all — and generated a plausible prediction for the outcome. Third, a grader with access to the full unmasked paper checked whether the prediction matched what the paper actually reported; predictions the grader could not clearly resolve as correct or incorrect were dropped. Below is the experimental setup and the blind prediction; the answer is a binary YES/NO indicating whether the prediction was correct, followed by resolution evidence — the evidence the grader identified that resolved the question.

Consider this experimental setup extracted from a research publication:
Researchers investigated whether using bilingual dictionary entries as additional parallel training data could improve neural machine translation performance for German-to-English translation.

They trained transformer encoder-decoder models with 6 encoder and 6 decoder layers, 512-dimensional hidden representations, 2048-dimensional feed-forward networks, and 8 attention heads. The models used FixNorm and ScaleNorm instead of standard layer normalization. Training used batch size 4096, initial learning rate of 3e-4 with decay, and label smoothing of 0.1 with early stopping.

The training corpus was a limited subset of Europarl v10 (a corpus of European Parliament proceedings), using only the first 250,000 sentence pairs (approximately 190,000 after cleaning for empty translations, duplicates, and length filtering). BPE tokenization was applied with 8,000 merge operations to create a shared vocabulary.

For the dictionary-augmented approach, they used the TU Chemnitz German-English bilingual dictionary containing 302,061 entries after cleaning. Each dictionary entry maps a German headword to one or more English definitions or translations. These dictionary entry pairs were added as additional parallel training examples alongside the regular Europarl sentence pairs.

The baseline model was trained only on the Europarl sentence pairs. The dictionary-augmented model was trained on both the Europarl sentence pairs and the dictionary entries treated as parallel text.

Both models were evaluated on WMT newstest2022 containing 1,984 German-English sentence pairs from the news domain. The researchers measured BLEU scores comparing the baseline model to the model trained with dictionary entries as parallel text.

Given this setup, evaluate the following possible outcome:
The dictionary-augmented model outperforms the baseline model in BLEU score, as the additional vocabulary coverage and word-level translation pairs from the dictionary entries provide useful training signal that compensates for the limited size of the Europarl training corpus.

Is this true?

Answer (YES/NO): YES